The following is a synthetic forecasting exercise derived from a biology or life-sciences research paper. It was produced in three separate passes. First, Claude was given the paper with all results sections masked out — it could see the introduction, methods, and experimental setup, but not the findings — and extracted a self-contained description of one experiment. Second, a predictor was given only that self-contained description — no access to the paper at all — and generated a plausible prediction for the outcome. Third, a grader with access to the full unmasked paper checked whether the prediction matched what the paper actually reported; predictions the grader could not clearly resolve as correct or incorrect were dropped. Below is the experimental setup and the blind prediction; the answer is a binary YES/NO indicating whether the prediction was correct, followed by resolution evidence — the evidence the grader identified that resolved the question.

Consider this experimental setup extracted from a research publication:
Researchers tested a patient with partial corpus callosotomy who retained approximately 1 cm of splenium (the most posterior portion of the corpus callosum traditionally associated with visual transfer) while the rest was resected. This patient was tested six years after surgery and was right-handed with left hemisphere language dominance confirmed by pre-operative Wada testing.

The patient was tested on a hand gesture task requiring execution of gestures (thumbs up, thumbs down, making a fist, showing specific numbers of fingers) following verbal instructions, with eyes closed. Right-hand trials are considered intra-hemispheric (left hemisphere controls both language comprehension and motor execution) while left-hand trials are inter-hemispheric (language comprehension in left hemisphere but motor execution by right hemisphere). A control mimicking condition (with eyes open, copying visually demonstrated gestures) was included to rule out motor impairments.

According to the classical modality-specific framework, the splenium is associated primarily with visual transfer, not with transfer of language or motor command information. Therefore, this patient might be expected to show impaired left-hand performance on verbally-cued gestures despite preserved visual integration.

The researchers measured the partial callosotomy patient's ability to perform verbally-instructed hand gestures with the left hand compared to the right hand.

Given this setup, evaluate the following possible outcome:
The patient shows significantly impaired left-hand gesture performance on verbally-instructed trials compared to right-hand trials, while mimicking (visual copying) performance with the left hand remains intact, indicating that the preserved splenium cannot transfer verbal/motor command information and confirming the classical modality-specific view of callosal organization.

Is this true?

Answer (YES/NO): NO